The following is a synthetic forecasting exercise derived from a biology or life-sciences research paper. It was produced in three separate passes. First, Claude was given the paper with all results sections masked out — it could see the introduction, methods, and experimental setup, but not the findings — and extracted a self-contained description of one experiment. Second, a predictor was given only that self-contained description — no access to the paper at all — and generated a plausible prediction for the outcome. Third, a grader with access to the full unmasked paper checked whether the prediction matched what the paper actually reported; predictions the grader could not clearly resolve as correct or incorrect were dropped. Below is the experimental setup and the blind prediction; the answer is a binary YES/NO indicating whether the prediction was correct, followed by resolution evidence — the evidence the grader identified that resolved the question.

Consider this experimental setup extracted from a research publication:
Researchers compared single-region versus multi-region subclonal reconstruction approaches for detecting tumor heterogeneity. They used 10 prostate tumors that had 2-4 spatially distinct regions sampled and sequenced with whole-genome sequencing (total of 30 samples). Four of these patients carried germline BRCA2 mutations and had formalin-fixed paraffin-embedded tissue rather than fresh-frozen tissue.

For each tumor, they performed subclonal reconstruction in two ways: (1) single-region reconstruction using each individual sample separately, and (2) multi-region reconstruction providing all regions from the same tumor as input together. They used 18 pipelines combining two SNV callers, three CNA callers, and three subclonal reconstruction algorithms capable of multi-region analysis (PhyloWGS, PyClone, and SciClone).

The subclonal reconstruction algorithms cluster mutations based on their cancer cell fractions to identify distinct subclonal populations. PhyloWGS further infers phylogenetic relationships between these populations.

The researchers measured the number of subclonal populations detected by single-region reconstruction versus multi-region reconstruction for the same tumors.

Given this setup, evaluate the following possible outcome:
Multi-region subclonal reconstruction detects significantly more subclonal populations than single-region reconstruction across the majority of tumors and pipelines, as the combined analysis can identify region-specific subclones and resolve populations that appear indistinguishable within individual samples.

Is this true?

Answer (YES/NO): NO